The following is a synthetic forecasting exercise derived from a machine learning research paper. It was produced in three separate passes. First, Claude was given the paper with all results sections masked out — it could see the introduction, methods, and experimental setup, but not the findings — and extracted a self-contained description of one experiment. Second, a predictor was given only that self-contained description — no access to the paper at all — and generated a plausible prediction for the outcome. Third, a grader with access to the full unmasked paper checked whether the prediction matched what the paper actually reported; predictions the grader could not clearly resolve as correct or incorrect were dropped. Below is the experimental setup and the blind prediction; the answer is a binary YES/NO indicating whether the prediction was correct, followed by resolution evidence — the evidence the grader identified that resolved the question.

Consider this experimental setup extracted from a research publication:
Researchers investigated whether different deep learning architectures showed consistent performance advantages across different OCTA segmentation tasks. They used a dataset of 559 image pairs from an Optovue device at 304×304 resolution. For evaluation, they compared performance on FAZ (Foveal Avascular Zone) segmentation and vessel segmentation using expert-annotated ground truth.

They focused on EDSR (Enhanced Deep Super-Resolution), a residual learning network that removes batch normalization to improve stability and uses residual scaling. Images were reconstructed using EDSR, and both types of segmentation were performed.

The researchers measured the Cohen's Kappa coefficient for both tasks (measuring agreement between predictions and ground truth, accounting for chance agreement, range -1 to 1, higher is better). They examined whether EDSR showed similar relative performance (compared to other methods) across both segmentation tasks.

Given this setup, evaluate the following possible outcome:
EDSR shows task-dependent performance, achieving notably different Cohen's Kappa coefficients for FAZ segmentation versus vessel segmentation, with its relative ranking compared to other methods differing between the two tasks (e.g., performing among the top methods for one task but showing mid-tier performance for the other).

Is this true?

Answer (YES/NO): YES